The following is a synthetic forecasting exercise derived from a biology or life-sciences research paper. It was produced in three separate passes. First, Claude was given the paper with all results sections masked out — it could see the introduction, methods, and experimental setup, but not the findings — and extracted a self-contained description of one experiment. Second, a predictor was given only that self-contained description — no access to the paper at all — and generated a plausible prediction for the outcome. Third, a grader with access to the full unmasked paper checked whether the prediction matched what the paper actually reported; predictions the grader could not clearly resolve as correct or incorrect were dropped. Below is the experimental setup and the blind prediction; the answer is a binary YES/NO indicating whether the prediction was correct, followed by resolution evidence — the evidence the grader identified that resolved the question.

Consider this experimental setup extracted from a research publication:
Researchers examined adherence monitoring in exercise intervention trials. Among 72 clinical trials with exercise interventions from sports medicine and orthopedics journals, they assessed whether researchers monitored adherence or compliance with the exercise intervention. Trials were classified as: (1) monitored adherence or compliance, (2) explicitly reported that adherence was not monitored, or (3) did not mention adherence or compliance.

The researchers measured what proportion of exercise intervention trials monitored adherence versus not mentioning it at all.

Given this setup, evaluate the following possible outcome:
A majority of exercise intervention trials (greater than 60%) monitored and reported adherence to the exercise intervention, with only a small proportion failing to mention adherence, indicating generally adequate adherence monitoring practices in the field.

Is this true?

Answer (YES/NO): NO